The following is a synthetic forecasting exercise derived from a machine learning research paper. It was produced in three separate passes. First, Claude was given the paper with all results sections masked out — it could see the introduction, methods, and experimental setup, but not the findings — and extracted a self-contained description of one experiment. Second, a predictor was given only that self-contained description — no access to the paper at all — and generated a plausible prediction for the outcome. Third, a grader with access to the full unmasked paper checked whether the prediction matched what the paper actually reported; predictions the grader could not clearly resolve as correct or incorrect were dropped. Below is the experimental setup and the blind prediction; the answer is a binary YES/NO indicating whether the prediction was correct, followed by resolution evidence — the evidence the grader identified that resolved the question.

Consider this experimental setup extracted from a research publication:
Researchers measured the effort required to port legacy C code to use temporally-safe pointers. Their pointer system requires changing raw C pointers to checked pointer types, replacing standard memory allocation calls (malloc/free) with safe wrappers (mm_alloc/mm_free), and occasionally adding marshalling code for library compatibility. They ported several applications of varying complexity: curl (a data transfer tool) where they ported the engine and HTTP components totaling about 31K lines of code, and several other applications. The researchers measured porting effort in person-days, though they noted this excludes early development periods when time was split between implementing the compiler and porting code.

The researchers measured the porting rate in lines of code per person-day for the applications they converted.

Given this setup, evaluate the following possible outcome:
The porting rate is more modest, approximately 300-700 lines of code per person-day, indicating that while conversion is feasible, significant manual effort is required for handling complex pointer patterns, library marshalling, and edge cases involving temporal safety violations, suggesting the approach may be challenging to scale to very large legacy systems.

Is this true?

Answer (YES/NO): NO